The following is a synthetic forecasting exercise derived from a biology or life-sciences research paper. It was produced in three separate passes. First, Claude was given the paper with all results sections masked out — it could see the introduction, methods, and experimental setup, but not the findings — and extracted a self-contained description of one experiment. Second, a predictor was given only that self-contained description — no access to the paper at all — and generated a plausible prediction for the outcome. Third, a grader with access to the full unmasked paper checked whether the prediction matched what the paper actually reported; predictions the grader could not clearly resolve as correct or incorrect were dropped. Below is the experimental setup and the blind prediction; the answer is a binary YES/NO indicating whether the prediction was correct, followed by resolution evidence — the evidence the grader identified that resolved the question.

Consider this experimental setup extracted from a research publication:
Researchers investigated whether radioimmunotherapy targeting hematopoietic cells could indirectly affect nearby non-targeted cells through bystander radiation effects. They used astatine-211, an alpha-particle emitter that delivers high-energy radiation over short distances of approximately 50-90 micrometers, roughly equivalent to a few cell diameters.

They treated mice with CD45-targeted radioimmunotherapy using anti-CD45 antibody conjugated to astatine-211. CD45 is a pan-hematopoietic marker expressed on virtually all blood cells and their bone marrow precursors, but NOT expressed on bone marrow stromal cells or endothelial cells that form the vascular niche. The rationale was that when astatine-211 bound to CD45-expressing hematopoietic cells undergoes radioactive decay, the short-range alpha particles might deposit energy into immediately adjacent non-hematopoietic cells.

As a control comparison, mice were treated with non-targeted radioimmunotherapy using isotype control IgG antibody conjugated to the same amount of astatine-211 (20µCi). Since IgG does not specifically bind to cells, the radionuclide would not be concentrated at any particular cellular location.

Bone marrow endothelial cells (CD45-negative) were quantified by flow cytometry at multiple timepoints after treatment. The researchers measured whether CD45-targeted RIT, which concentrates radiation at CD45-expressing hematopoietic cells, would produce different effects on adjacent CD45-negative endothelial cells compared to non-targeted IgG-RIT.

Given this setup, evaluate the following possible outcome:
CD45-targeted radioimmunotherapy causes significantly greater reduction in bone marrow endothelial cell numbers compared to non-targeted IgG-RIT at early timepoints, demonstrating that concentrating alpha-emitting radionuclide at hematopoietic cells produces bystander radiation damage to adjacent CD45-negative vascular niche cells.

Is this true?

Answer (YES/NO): YES